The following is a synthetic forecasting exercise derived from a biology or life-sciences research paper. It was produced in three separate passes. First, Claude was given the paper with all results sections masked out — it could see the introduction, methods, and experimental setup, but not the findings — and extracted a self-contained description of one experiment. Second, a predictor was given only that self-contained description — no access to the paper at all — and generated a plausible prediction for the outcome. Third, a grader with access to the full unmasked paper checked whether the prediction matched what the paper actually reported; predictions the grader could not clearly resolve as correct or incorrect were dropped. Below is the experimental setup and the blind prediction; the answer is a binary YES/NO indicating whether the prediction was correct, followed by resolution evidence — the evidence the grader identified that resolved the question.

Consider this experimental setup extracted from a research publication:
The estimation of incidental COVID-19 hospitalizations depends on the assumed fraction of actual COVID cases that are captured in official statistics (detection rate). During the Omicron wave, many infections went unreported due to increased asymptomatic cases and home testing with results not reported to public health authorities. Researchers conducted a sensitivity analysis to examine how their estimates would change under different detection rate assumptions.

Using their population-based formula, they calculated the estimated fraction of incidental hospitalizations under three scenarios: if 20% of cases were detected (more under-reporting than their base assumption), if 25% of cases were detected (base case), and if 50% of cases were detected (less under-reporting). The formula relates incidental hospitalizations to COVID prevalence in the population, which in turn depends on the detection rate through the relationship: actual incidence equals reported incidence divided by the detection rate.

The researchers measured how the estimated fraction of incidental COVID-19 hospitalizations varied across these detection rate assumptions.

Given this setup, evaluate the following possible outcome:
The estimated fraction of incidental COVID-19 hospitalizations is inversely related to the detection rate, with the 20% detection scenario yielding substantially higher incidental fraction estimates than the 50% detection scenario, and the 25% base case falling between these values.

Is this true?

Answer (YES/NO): YES